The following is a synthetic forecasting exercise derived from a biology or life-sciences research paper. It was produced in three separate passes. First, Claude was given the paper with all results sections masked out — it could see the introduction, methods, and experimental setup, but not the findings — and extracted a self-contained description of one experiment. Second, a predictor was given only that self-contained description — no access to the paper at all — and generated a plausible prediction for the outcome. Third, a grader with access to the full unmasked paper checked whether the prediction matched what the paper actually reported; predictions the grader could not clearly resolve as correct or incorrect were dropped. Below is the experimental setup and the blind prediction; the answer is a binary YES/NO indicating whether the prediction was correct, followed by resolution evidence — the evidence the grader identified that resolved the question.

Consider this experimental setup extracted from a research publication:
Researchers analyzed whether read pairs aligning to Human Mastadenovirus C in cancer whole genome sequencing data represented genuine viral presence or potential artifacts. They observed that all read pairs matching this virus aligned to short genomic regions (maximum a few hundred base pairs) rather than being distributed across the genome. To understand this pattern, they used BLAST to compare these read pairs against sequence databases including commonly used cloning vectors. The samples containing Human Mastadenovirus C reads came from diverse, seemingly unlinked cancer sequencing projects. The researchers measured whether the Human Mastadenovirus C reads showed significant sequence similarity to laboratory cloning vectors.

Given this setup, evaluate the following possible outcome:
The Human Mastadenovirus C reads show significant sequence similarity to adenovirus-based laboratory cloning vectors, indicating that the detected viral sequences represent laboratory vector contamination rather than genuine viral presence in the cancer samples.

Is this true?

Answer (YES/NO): NO